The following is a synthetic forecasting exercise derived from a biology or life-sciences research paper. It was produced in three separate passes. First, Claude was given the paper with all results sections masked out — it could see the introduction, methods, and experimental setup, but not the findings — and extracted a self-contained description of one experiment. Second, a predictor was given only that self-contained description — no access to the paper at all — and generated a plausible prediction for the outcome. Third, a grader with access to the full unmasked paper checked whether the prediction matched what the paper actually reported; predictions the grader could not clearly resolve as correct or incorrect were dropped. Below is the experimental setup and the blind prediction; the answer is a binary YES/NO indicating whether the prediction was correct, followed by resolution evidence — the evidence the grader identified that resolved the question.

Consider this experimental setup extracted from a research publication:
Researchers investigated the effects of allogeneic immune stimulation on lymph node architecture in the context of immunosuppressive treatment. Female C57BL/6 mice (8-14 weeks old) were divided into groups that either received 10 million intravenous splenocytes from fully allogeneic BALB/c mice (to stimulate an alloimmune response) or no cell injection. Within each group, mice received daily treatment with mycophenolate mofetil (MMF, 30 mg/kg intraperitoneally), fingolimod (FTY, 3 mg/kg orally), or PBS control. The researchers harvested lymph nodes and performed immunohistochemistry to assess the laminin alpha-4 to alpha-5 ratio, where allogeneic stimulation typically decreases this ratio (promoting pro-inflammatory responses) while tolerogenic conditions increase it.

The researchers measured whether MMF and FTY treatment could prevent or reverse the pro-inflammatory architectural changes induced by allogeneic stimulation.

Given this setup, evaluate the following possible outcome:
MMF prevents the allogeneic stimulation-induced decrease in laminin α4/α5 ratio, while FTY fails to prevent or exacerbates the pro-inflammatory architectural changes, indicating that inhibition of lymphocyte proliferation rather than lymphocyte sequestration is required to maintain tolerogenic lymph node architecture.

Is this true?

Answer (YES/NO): NO